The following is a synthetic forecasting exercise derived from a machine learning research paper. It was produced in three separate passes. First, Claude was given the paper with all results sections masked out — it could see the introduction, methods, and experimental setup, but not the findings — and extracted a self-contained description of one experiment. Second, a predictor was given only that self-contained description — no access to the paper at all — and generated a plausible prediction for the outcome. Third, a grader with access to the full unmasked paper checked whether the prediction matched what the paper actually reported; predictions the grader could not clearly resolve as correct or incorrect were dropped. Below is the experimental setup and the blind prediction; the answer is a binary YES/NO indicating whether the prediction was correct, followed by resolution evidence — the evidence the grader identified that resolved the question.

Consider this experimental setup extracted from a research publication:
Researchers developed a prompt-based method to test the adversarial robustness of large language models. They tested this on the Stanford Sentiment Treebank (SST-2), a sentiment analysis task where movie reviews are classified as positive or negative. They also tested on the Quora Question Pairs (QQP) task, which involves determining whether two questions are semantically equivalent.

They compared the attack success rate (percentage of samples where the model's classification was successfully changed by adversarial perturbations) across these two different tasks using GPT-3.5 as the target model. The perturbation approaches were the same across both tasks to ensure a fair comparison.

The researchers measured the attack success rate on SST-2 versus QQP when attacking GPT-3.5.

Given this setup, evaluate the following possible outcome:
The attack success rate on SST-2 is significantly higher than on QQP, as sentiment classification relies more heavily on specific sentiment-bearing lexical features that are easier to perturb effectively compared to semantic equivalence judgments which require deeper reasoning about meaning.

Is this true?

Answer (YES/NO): YES